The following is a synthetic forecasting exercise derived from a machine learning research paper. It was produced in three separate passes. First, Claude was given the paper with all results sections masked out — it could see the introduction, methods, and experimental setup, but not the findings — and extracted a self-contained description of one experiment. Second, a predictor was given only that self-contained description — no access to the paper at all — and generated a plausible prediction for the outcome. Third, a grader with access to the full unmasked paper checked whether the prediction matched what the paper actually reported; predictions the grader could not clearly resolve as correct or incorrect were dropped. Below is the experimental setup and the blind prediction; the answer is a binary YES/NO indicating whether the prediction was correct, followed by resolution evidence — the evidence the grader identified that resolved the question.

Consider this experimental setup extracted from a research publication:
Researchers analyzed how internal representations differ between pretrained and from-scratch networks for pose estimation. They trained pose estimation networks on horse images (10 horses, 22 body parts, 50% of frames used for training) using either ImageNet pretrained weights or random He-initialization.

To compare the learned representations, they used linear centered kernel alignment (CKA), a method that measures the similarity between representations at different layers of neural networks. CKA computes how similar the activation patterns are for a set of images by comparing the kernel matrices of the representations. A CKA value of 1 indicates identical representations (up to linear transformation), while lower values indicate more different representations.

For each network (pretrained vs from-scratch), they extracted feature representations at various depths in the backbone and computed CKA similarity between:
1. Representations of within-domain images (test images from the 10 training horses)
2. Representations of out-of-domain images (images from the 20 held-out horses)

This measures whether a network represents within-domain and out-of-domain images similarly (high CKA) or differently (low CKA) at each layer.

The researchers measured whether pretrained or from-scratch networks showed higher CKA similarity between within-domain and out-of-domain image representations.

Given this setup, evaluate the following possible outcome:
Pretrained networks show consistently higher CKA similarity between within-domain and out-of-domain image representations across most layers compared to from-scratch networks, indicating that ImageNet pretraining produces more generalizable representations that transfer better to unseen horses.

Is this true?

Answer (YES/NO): NO